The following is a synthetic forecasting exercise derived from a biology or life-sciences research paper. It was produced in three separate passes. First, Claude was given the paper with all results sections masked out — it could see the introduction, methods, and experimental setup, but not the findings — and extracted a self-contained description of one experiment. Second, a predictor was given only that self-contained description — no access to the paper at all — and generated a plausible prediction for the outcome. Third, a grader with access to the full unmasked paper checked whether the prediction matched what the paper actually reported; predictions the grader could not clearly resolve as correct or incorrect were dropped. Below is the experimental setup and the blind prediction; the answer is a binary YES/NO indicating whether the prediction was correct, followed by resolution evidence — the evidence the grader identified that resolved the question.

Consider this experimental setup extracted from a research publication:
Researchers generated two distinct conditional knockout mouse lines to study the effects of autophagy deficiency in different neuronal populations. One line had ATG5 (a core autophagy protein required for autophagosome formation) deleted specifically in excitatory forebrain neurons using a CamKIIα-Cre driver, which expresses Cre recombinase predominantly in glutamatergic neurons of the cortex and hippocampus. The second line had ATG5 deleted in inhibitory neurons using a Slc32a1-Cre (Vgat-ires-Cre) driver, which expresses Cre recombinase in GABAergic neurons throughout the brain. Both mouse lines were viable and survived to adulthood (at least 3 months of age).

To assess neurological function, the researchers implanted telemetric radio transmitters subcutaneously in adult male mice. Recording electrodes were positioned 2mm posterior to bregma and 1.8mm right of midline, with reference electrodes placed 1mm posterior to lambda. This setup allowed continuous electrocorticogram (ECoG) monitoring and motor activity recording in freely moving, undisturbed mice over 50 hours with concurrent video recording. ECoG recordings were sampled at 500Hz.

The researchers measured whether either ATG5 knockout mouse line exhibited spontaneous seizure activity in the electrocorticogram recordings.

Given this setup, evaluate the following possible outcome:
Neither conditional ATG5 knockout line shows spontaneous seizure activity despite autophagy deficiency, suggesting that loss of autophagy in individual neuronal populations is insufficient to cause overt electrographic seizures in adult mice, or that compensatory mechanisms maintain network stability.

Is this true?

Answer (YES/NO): NO